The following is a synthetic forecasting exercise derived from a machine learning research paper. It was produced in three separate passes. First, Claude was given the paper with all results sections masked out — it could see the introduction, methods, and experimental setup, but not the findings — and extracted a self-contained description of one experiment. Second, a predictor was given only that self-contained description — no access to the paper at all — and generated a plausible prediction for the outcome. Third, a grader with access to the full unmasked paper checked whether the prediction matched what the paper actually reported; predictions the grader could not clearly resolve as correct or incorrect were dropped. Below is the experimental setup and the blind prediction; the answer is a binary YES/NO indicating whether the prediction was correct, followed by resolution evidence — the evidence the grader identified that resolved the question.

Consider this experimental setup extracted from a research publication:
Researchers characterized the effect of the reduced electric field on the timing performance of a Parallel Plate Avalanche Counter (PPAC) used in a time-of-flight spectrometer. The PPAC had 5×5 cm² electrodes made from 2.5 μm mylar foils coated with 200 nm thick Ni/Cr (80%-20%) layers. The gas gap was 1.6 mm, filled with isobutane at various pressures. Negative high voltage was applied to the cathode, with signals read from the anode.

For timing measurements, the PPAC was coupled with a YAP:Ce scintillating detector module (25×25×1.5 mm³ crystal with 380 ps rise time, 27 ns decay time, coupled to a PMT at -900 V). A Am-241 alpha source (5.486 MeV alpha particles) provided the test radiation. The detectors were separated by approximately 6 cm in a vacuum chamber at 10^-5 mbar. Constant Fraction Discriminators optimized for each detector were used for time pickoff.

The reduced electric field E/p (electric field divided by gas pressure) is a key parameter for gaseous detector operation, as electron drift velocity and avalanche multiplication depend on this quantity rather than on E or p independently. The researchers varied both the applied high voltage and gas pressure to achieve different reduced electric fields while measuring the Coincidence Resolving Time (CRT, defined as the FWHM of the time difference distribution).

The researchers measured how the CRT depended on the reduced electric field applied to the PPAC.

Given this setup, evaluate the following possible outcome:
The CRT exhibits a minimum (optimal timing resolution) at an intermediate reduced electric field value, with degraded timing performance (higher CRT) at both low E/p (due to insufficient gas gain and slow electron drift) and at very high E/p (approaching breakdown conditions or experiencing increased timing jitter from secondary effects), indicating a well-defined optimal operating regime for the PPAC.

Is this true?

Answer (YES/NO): NO